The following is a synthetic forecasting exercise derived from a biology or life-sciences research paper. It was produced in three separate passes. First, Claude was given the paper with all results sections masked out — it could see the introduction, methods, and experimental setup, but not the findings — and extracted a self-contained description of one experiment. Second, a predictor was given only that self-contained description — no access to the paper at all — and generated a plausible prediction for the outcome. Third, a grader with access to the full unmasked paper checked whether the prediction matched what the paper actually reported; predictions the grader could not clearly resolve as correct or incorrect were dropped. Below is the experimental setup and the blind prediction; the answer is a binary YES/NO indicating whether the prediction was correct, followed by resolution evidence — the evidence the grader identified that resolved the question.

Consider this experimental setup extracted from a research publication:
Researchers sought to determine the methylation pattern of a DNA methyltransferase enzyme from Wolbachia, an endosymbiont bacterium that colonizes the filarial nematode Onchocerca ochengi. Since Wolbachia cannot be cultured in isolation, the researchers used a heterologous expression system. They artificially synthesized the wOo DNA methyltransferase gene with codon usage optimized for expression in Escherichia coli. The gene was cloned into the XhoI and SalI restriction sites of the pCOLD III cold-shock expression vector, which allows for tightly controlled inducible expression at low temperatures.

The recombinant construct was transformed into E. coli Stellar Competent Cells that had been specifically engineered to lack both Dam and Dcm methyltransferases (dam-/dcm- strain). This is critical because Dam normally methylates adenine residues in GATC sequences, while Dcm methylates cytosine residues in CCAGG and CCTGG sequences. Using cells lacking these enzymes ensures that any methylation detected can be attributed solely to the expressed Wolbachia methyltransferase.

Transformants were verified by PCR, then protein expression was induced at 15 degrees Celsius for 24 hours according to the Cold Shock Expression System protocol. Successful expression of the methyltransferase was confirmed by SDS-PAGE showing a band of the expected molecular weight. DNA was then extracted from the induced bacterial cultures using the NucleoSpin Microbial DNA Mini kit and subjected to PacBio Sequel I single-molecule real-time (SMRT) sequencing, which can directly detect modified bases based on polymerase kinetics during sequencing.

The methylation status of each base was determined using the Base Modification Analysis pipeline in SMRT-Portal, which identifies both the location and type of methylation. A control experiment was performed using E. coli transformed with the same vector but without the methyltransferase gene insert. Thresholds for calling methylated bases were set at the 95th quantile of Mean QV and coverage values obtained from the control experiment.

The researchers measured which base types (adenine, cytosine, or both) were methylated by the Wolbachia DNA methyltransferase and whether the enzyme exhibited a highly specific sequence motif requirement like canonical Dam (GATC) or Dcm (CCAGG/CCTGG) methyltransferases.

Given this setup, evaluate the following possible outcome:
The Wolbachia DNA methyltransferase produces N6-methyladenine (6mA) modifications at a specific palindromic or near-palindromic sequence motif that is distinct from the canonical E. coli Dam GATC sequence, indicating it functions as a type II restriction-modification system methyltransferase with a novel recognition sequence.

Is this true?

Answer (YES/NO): NO